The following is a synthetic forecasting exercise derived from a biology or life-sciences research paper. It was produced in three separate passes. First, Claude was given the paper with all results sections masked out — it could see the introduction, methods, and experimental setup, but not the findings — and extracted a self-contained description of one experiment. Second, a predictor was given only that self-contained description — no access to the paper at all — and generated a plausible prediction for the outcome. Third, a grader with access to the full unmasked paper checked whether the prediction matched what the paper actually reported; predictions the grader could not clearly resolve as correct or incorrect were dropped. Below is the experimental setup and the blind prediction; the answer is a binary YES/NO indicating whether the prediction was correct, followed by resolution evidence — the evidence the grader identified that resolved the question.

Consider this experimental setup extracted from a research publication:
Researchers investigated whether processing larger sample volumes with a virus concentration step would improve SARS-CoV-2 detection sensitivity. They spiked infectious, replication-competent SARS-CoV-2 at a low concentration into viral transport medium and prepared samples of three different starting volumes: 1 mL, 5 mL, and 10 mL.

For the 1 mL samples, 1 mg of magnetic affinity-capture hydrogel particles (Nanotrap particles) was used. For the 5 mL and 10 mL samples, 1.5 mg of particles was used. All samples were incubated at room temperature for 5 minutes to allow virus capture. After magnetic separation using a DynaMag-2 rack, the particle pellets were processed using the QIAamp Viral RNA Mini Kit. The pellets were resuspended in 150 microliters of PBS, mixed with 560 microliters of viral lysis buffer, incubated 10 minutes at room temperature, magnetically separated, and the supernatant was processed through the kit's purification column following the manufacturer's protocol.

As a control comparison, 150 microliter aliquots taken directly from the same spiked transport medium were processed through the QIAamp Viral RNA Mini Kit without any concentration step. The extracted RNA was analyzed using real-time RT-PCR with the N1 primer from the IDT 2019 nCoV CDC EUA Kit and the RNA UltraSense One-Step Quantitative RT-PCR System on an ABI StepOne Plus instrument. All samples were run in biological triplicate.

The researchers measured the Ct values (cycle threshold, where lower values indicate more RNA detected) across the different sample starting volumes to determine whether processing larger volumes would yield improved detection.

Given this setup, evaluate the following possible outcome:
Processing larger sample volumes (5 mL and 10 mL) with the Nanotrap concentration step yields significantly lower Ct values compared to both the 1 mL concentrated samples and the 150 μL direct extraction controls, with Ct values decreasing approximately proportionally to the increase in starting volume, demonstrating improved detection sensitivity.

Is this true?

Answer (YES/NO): NO